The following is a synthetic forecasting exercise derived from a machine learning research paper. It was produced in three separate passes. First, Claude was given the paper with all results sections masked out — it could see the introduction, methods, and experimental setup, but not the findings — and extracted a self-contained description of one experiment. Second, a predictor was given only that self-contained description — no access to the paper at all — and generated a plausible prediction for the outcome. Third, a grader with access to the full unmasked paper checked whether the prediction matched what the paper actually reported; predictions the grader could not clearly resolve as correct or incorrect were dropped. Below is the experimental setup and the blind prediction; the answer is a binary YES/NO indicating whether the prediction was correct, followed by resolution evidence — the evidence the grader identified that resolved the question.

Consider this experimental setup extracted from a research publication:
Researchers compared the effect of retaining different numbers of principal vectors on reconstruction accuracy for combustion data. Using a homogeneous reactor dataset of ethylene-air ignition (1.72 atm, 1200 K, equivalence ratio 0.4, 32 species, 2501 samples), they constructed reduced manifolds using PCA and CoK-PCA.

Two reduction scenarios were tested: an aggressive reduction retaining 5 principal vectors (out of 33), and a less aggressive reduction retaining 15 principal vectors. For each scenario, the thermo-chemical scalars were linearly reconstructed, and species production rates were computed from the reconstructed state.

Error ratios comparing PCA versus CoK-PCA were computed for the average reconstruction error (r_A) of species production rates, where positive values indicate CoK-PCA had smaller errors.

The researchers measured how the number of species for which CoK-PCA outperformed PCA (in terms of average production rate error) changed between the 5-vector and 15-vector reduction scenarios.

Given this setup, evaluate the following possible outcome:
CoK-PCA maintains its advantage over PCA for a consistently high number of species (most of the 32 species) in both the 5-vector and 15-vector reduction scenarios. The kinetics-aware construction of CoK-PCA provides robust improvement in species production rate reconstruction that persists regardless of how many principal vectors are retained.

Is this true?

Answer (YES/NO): NO